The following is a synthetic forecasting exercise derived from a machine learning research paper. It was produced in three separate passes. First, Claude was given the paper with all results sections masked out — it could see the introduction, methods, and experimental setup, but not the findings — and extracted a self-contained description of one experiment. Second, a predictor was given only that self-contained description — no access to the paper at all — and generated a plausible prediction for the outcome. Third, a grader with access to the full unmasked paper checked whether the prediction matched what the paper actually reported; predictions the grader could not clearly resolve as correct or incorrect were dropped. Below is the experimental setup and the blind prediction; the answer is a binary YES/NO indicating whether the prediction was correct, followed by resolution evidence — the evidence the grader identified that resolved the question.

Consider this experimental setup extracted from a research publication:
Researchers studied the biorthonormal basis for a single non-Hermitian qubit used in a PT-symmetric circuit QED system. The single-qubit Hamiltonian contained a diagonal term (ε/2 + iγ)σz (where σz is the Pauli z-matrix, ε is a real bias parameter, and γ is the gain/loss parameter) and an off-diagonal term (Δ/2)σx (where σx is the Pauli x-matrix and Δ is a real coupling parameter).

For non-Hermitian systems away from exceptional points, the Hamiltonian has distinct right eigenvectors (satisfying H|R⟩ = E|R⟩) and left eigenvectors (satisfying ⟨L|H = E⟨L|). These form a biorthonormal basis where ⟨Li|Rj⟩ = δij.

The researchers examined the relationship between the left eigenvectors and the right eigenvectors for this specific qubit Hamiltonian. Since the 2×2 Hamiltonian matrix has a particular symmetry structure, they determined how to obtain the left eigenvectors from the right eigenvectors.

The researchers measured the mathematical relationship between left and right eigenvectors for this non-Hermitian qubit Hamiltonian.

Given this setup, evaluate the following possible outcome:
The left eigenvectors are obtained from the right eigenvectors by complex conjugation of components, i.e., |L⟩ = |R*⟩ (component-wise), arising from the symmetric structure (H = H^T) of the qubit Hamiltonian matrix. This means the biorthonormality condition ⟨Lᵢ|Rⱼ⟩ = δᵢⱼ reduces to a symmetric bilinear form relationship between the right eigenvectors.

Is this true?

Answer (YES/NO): NO